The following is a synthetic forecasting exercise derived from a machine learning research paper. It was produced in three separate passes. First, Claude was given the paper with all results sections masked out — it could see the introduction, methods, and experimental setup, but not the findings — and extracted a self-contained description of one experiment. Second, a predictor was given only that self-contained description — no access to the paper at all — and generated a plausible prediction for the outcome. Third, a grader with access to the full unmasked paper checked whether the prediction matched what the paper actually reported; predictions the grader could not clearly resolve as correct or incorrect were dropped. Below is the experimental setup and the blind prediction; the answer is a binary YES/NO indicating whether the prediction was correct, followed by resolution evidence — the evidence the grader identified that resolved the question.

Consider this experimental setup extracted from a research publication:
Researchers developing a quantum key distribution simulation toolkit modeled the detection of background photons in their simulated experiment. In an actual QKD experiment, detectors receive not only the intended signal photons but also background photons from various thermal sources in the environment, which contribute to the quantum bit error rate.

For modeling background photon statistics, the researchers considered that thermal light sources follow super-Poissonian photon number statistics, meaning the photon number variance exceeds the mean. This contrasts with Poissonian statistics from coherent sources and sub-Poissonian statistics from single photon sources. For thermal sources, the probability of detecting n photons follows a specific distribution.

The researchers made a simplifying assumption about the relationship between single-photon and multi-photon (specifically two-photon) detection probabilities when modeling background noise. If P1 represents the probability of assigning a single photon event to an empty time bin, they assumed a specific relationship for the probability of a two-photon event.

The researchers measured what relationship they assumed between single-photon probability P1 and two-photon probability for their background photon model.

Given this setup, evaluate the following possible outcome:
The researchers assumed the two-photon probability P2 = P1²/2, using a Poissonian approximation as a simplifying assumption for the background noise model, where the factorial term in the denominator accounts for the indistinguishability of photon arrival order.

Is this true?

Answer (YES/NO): NO